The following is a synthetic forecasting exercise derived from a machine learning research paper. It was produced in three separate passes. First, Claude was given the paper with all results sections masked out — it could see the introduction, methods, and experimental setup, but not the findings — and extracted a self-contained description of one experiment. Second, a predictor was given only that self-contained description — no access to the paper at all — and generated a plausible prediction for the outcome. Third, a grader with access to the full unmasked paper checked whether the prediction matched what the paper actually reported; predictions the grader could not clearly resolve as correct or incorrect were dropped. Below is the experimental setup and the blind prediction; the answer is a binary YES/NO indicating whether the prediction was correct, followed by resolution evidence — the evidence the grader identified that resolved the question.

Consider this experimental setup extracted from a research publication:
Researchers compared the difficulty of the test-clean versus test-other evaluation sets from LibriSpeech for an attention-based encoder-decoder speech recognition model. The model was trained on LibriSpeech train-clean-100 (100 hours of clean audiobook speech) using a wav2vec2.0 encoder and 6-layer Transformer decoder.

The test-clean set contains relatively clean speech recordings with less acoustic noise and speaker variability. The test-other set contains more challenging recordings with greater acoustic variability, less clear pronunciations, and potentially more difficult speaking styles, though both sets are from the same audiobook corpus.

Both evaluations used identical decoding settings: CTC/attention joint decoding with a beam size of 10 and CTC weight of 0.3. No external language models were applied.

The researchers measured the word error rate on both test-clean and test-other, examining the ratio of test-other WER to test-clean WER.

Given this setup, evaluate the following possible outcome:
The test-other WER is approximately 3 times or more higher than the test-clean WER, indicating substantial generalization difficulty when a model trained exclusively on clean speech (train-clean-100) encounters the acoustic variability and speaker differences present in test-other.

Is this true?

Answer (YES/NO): NO